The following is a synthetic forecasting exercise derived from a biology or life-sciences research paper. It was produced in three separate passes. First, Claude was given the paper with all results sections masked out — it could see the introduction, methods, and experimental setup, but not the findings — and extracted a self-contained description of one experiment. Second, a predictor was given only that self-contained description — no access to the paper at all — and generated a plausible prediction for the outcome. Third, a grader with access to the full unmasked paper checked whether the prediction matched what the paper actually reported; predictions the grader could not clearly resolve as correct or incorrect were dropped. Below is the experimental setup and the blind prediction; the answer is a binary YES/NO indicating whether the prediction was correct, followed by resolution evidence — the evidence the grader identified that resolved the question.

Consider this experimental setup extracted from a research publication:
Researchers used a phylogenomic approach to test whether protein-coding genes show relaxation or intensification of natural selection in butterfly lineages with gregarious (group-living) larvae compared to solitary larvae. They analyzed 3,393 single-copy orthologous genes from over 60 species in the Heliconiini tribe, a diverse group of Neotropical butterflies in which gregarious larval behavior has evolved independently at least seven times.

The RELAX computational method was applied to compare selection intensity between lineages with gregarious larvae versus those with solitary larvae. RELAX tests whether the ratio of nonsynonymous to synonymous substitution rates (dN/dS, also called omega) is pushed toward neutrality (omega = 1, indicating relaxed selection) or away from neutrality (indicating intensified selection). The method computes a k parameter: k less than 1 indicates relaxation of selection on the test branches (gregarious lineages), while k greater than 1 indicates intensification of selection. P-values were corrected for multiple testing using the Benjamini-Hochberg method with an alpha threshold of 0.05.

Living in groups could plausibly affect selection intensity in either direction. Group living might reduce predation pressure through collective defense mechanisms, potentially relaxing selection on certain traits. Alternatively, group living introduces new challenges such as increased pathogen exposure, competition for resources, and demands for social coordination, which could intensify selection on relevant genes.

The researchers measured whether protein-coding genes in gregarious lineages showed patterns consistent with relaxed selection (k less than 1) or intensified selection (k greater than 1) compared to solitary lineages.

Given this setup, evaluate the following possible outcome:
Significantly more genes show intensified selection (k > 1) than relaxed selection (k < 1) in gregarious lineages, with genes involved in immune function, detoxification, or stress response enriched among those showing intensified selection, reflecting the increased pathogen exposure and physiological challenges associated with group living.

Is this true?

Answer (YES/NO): NO